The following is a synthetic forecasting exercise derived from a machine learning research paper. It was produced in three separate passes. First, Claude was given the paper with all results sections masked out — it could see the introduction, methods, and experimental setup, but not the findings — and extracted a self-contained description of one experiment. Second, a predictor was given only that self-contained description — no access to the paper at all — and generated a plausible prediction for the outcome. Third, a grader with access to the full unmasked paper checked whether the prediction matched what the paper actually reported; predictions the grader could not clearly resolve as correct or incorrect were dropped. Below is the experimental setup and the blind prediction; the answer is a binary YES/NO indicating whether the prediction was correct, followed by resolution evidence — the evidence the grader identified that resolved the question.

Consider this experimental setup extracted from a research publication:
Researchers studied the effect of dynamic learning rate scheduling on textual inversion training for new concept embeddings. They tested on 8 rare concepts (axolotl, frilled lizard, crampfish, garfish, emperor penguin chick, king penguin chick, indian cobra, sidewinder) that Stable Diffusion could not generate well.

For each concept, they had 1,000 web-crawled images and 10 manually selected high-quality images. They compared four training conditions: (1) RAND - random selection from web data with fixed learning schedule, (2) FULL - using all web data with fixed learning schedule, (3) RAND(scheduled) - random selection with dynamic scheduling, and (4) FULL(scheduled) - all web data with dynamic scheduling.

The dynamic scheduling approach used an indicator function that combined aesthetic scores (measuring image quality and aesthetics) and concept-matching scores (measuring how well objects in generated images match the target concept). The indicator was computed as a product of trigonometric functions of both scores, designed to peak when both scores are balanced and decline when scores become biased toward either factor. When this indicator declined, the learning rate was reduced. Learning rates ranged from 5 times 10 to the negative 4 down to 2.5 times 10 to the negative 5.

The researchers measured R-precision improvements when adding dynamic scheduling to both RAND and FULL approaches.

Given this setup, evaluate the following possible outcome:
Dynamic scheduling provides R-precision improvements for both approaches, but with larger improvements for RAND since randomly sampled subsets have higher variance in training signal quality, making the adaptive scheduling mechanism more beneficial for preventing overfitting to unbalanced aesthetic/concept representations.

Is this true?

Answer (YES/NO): NO